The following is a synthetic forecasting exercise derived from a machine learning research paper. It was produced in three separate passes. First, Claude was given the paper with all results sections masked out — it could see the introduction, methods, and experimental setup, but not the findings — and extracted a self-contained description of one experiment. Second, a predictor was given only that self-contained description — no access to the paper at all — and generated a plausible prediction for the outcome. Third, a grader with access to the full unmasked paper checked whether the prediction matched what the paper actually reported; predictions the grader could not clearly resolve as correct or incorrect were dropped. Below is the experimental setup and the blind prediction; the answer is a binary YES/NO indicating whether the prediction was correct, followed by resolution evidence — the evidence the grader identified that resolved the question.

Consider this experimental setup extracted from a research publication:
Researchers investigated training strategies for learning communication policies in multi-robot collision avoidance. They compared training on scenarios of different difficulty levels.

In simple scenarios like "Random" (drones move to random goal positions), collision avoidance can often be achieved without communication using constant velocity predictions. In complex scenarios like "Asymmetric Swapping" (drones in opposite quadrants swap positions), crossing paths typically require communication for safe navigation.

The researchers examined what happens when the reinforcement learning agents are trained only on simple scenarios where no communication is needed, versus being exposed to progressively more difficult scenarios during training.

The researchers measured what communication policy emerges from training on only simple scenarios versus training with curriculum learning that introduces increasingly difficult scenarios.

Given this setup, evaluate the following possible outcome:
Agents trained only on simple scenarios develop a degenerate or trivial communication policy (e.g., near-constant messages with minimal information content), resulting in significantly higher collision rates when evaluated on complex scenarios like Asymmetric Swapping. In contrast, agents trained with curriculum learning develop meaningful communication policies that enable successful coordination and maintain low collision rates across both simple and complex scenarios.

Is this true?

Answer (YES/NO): YES